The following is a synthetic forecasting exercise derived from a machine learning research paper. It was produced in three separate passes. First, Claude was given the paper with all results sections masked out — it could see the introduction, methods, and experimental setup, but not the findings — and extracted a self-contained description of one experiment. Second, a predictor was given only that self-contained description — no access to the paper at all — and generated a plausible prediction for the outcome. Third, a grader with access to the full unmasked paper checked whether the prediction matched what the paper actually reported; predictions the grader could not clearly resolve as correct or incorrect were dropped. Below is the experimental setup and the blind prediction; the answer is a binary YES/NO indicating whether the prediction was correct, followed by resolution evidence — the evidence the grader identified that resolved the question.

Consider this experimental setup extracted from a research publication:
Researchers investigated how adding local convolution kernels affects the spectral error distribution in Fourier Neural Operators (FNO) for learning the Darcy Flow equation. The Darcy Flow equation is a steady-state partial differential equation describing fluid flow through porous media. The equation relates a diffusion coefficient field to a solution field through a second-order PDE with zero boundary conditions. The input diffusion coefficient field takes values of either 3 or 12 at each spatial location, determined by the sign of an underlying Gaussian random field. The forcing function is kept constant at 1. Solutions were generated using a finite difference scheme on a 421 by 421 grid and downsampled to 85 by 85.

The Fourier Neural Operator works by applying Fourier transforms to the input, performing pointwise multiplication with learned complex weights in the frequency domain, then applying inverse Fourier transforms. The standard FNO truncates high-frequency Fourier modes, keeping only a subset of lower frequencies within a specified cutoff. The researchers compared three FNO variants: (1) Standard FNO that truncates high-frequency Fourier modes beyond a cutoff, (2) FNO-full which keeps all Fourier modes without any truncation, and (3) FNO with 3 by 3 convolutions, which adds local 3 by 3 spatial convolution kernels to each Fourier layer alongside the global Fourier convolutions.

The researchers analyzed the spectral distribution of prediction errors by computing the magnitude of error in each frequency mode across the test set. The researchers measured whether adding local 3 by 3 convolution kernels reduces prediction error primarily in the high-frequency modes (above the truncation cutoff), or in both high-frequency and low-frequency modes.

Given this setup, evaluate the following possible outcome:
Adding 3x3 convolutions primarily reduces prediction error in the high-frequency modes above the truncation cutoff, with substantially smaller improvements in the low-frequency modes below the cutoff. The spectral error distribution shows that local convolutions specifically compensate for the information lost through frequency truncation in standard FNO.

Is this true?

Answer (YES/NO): NO